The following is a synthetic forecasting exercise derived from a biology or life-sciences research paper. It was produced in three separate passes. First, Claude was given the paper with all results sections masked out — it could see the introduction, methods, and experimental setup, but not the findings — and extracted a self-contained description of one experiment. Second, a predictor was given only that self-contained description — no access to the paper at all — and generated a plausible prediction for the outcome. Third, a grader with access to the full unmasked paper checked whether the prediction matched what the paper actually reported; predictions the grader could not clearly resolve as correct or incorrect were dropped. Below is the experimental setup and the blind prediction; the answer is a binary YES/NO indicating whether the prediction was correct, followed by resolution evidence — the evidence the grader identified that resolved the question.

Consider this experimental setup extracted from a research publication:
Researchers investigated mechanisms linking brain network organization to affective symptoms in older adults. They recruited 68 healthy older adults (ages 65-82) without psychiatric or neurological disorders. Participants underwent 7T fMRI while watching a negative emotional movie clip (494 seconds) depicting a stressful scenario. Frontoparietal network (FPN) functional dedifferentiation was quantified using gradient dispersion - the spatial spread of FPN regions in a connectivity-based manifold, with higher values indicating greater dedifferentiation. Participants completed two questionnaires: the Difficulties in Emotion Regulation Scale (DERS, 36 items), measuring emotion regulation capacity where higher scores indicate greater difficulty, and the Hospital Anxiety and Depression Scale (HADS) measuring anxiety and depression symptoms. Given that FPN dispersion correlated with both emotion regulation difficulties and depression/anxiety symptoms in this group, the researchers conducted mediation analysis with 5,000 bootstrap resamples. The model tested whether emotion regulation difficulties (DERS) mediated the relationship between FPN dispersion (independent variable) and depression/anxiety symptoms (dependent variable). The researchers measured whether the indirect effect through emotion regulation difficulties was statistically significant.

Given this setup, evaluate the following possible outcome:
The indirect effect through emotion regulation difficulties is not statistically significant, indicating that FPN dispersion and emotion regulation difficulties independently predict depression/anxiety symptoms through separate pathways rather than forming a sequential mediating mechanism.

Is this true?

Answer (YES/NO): NO